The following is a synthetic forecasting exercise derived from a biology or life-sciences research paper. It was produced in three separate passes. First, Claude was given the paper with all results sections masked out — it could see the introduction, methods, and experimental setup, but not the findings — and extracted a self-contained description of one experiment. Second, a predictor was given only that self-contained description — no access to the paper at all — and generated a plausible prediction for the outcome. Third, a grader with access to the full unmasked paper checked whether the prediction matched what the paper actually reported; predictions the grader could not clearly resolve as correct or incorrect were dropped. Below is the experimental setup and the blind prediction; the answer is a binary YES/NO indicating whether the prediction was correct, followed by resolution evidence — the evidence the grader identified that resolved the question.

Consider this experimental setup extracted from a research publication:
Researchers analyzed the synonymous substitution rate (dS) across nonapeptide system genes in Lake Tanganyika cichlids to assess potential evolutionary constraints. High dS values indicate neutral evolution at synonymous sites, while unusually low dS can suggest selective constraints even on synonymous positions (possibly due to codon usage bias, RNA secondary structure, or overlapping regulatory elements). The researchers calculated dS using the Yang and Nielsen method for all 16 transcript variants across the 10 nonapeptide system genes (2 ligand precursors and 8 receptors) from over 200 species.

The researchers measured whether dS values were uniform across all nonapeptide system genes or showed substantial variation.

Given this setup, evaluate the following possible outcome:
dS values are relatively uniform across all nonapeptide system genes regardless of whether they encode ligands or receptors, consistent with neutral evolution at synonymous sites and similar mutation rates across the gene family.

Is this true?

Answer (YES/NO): NO